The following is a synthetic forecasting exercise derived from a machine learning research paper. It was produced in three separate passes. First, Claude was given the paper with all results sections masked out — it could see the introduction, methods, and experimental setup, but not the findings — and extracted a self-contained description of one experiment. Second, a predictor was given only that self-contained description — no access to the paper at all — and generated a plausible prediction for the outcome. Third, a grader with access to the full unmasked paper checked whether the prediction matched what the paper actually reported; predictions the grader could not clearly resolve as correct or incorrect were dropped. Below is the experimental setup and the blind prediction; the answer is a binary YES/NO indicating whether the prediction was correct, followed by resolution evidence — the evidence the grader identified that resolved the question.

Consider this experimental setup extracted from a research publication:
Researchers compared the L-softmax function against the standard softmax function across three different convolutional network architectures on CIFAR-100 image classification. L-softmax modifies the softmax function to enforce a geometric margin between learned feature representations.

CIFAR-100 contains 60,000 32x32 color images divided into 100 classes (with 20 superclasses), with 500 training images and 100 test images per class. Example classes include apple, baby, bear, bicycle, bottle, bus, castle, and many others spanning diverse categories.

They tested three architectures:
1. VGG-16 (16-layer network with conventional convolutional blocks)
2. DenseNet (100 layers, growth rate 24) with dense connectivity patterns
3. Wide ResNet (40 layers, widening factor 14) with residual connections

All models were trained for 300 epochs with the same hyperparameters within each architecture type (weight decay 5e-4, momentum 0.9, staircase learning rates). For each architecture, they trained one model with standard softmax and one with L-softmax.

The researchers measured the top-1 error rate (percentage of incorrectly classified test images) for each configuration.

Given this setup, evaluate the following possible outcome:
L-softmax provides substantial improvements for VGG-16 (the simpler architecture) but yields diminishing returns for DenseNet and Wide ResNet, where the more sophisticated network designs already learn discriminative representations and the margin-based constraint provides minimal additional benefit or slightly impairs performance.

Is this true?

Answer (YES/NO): NO